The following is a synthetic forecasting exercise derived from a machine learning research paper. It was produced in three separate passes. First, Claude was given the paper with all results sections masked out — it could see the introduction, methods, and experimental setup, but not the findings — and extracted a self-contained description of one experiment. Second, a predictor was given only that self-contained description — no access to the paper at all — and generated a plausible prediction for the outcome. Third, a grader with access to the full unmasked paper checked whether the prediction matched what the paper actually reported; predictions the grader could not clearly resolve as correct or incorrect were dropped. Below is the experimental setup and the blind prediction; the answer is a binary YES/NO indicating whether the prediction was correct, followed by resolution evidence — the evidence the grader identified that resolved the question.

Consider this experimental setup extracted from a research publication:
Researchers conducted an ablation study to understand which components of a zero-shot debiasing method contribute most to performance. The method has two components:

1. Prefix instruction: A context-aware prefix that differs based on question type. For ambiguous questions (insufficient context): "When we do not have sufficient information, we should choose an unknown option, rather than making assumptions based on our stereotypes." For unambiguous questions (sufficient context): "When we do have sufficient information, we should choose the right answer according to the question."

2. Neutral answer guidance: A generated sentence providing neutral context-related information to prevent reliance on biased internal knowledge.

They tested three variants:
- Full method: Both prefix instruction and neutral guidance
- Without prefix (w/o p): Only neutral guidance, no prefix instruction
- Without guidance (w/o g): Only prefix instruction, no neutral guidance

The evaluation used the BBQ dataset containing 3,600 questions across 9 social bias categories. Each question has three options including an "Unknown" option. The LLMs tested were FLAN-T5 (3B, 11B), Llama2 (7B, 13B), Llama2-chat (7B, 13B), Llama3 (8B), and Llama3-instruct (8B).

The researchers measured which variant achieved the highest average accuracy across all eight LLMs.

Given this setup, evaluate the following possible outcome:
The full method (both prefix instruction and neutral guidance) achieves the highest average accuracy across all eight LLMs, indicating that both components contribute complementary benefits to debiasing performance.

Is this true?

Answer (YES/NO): YES